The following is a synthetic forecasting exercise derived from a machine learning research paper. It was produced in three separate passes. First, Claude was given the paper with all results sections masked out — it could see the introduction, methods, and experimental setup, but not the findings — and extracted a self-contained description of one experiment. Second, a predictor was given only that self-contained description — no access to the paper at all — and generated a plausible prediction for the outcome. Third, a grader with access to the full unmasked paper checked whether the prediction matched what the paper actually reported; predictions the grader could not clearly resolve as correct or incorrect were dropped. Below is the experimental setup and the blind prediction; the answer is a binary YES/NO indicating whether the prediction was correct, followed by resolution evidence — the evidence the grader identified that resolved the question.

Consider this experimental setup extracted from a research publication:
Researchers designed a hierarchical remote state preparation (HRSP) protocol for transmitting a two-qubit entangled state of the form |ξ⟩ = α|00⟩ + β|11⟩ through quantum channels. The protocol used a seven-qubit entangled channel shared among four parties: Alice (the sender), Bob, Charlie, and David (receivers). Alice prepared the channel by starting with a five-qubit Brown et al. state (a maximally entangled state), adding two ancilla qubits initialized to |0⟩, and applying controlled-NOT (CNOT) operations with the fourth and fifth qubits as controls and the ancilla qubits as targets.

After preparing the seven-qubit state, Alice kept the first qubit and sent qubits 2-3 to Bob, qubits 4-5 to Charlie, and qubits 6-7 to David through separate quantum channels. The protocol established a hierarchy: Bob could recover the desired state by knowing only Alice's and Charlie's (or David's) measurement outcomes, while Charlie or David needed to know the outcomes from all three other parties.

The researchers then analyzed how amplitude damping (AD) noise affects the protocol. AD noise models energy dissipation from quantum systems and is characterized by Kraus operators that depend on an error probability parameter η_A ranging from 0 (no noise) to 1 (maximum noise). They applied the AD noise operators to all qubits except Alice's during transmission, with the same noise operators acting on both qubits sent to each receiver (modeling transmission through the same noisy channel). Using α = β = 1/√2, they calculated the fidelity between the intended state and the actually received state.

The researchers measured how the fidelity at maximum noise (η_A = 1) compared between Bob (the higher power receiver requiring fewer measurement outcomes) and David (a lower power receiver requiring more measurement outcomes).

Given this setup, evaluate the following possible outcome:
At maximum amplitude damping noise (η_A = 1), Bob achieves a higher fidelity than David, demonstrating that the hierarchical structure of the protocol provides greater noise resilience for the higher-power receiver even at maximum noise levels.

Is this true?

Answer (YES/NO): YES